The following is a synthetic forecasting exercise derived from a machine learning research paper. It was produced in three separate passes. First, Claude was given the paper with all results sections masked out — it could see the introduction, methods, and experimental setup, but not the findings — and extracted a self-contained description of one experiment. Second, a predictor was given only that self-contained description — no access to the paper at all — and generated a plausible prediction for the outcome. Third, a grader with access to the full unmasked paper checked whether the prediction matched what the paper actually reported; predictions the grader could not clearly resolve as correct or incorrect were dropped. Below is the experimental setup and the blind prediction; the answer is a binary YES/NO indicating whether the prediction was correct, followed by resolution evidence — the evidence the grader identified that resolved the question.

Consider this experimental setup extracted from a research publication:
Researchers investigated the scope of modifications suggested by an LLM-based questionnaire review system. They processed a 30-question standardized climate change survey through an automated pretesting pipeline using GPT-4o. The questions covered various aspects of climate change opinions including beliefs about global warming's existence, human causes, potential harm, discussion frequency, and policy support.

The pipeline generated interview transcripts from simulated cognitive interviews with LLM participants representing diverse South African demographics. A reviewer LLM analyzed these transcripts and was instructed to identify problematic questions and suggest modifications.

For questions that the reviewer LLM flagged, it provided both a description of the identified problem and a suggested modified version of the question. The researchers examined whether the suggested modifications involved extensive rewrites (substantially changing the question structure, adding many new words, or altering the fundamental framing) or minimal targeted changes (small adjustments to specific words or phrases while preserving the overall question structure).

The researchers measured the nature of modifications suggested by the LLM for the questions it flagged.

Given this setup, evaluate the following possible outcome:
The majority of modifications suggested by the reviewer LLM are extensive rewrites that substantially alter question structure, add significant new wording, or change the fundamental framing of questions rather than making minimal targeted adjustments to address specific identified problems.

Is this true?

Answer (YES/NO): NO